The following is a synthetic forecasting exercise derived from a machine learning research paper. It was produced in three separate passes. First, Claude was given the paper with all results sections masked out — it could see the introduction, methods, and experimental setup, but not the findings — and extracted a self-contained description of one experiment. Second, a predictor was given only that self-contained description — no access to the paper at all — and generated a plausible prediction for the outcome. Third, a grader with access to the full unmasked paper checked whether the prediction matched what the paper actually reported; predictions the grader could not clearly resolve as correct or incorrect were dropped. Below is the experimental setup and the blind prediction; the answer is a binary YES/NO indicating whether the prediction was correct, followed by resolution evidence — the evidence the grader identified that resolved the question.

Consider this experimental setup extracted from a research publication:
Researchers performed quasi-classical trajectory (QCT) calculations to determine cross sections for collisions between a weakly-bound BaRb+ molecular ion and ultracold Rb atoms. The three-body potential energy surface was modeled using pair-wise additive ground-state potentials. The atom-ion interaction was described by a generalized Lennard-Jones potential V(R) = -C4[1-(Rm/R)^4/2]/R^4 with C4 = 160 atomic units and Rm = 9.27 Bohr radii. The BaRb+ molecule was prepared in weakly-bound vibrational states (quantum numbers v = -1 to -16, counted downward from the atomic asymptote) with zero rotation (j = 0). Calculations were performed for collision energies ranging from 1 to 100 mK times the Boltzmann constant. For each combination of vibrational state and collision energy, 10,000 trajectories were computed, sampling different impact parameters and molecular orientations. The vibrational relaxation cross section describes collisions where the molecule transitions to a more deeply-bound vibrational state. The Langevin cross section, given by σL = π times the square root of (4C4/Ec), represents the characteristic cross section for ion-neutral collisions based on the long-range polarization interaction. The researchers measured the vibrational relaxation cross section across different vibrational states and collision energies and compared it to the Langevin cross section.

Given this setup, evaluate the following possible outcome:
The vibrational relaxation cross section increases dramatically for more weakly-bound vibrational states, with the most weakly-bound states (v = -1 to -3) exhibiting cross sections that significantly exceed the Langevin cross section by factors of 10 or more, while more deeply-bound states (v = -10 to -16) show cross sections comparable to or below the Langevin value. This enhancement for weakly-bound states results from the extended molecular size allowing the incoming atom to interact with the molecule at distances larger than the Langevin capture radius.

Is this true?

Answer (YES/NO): NO